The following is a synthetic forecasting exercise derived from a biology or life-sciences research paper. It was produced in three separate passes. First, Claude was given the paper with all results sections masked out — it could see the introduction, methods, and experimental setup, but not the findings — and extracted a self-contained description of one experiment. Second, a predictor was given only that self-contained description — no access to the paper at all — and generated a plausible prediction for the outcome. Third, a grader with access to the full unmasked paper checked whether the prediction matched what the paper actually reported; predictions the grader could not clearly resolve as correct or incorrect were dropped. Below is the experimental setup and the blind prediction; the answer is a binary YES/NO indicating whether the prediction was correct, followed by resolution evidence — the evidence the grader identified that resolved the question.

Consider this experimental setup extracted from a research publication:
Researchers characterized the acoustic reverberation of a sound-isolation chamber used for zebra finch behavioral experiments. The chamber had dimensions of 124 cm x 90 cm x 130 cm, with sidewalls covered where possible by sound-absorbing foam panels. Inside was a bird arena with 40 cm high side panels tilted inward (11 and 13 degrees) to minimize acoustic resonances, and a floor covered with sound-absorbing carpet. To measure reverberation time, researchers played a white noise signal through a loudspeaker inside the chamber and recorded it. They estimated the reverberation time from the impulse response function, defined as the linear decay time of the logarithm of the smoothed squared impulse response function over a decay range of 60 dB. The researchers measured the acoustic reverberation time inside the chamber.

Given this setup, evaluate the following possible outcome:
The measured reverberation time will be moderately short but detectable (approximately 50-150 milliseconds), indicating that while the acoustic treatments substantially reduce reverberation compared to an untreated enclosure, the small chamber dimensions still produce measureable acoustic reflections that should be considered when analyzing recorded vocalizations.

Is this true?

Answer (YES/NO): NO